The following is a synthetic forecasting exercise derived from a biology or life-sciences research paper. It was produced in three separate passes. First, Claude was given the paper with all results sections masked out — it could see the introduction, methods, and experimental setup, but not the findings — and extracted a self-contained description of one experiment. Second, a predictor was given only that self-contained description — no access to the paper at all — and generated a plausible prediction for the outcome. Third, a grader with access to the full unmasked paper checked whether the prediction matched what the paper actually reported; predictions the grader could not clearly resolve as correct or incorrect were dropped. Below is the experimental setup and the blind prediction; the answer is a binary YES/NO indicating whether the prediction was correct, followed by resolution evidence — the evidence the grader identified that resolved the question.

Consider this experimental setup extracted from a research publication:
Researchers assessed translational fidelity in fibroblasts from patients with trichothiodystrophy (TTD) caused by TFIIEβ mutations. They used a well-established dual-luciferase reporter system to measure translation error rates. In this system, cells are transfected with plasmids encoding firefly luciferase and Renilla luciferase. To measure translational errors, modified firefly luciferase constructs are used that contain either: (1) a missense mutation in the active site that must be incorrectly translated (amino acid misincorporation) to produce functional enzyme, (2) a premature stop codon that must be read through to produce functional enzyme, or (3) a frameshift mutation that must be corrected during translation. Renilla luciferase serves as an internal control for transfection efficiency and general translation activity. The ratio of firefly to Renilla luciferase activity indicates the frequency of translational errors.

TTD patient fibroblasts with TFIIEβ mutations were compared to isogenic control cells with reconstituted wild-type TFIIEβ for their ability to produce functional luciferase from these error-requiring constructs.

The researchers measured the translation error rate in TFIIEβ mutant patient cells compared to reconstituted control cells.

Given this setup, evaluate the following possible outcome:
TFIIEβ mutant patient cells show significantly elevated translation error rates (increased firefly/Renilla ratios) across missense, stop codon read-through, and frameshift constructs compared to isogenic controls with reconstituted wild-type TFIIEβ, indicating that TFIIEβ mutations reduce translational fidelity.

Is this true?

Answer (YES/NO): NO